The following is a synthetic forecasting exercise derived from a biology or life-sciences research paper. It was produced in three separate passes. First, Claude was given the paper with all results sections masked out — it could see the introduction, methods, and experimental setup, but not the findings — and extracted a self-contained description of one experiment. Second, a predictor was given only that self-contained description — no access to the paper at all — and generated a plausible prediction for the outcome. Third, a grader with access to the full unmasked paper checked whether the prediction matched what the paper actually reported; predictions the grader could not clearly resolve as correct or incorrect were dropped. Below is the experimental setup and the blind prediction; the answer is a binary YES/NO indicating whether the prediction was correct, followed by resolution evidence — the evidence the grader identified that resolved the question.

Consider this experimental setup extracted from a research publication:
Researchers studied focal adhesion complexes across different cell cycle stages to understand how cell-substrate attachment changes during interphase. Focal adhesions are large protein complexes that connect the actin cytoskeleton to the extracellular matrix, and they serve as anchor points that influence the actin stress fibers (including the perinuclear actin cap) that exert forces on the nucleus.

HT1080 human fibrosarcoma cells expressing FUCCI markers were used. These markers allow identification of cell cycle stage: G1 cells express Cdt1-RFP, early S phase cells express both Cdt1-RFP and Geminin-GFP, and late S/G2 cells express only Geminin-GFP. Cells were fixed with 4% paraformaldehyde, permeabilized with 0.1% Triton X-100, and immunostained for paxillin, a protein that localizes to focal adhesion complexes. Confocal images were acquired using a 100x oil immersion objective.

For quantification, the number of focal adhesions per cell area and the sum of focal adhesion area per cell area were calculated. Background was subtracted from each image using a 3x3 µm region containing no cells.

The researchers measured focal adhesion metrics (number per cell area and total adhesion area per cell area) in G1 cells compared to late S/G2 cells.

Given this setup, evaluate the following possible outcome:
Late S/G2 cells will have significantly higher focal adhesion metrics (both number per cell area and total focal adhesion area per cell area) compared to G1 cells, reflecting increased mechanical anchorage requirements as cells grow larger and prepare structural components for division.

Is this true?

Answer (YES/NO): NO